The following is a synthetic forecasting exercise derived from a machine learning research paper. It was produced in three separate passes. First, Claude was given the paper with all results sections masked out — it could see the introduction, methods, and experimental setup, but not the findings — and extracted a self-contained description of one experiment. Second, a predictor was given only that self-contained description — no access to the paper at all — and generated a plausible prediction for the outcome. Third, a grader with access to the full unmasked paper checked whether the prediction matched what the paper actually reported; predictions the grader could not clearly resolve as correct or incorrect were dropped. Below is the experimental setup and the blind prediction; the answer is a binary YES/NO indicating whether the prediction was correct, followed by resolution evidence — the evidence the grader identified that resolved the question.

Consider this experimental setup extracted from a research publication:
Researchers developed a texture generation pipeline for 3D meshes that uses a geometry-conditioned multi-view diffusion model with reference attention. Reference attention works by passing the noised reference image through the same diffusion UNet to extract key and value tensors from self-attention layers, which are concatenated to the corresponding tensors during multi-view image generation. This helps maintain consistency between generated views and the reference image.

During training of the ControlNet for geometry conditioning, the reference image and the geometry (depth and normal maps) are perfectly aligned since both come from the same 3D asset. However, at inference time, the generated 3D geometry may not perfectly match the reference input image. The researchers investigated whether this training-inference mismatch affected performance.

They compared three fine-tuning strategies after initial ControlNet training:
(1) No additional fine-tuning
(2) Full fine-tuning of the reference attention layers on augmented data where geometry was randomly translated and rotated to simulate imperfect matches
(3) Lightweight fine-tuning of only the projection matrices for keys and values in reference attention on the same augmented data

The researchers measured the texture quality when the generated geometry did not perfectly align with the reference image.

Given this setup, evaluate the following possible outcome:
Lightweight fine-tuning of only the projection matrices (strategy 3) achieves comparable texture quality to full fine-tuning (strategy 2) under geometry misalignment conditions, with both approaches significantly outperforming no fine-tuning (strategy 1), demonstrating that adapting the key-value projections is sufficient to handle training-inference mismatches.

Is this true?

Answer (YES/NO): NO